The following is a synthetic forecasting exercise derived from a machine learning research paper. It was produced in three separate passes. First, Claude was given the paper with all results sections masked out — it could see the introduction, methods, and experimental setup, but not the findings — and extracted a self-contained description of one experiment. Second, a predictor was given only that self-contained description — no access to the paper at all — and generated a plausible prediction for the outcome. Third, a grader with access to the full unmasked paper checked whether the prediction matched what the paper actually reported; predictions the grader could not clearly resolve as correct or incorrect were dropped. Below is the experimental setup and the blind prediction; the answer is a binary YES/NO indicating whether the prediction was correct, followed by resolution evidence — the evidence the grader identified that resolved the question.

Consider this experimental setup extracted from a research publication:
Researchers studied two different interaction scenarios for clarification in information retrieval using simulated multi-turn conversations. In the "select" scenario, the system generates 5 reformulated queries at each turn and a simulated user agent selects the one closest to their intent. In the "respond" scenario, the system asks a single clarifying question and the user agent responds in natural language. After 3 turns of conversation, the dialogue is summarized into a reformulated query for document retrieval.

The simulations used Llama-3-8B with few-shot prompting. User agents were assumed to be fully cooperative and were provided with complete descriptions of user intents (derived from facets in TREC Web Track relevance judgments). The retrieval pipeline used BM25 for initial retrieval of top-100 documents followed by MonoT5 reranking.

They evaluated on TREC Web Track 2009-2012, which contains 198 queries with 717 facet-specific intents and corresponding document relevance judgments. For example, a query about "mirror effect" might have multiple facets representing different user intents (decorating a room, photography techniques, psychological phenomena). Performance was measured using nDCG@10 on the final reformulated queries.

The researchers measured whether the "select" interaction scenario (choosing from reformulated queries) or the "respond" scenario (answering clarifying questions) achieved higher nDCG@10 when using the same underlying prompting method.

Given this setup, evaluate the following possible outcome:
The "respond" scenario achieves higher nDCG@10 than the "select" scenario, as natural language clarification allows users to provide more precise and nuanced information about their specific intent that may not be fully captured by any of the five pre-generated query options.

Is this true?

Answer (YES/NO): YES